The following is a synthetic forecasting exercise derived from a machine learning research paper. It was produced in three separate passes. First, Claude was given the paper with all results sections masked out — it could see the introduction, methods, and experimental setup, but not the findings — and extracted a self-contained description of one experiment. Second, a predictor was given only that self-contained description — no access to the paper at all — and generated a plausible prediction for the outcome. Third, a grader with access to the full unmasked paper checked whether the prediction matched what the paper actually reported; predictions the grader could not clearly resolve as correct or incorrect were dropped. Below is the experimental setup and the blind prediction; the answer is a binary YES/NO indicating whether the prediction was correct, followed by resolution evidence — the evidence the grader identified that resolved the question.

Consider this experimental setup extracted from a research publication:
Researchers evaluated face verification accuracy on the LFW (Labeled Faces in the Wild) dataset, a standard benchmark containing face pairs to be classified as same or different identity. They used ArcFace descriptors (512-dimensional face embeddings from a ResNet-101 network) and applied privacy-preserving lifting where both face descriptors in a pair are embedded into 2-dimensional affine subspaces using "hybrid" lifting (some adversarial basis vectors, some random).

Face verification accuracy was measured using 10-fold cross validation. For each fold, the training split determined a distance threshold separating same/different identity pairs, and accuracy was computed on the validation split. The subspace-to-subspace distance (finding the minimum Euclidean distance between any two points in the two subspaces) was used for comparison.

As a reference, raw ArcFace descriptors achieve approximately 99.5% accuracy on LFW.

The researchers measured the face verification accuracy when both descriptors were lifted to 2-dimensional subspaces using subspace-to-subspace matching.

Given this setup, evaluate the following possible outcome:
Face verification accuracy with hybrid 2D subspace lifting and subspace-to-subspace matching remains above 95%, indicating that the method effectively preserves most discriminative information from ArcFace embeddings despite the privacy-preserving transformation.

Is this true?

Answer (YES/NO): YES